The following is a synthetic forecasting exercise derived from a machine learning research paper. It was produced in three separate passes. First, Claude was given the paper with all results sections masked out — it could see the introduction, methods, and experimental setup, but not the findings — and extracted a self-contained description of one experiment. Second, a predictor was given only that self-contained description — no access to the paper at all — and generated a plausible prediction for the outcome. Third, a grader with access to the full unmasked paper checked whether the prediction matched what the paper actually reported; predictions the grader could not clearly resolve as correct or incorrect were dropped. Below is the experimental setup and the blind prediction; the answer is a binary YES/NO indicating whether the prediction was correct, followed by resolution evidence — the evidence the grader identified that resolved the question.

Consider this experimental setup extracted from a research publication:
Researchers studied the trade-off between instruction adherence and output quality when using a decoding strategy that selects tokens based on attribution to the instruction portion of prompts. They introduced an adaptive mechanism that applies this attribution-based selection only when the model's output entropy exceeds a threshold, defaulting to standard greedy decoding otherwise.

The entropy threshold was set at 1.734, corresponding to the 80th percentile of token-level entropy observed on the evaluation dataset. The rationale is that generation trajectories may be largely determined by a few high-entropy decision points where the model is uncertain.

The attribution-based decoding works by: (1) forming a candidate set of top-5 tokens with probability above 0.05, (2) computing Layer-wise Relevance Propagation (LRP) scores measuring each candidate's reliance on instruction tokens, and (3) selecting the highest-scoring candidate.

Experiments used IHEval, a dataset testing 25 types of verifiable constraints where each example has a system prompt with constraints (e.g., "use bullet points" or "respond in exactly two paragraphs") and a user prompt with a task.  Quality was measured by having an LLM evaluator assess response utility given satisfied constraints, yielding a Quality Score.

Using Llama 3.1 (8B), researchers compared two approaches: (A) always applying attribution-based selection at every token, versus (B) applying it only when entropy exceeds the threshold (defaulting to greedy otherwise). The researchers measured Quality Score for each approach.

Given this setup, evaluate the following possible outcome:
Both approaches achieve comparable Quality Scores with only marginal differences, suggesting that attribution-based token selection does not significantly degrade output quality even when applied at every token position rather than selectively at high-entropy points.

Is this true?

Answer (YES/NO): NO